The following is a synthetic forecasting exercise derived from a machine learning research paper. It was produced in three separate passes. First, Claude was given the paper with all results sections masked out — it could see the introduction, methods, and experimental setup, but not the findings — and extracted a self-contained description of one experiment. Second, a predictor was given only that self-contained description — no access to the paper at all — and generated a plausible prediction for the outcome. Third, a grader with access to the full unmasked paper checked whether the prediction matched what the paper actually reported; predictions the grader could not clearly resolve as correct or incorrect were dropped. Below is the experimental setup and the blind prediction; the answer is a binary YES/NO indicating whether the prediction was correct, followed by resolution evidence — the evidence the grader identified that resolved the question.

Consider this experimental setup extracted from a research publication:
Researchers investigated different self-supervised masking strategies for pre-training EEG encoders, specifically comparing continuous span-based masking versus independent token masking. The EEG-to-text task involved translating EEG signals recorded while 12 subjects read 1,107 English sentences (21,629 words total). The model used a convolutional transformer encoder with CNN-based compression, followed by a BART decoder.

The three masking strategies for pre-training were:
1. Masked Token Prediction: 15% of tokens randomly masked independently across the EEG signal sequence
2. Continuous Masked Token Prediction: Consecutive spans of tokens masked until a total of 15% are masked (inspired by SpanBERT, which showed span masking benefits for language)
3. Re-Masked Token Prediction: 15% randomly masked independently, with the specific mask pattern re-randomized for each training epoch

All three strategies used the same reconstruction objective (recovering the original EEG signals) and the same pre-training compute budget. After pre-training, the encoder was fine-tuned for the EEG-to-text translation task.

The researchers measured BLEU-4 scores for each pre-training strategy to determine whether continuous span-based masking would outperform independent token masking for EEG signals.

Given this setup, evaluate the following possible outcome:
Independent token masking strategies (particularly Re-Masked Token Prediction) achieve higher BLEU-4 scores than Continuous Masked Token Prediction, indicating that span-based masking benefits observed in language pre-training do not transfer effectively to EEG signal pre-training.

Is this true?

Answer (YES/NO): YES